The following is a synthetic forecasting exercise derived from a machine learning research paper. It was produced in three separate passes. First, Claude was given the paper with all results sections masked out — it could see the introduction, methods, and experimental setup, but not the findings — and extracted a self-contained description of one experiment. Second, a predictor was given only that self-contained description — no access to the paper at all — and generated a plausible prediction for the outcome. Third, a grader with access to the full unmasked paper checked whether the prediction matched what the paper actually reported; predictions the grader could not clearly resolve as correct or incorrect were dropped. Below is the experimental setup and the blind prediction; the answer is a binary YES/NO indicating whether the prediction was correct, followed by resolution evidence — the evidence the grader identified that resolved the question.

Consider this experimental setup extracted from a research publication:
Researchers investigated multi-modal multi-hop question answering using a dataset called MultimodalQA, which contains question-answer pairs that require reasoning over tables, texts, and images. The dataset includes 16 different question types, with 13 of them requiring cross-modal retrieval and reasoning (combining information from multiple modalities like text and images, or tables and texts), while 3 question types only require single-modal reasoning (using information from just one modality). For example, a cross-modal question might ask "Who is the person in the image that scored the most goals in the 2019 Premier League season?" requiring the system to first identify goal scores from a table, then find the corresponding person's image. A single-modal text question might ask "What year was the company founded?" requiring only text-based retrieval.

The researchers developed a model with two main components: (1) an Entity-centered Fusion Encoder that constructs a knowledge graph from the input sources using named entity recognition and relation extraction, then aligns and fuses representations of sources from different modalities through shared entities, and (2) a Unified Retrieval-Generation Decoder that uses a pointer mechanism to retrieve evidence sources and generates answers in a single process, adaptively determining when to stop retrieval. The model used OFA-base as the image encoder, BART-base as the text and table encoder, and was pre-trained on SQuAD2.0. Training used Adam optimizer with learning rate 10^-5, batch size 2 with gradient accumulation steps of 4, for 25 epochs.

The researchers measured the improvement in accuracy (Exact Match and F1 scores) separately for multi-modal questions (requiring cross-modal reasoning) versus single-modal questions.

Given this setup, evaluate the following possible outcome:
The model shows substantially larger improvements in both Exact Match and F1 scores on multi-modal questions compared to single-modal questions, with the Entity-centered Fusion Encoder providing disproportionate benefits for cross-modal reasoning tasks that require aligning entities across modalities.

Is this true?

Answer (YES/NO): YES